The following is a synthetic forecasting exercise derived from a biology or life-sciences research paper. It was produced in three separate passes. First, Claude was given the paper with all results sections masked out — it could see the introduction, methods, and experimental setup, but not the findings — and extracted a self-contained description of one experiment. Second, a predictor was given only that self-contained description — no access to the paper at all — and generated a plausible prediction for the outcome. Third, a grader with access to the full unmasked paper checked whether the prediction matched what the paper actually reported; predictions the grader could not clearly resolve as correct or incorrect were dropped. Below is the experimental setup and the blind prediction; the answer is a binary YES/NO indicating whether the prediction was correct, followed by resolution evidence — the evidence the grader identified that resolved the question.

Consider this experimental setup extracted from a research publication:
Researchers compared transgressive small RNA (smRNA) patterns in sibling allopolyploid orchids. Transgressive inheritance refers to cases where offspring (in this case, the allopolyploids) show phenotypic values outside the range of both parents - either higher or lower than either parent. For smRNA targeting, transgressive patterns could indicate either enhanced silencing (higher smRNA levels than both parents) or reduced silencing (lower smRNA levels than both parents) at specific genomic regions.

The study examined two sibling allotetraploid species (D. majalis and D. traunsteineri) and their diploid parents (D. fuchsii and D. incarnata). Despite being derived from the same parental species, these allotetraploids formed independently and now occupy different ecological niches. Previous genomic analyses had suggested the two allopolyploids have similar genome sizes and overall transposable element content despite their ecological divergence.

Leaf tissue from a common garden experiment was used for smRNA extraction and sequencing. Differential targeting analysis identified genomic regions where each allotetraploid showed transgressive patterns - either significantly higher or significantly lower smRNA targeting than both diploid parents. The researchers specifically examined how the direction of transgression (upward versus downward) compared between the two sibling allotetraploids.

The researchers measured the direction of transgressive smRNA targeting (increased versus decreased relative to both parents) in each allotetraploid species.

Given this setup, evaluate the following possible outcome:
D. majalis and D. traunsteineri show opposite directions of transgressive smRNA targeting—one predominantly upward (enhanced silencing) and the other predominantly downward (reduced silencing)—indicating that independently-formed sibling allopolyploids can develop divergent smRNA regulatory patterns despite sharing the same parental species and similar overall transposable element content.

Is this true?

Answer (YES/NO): NO